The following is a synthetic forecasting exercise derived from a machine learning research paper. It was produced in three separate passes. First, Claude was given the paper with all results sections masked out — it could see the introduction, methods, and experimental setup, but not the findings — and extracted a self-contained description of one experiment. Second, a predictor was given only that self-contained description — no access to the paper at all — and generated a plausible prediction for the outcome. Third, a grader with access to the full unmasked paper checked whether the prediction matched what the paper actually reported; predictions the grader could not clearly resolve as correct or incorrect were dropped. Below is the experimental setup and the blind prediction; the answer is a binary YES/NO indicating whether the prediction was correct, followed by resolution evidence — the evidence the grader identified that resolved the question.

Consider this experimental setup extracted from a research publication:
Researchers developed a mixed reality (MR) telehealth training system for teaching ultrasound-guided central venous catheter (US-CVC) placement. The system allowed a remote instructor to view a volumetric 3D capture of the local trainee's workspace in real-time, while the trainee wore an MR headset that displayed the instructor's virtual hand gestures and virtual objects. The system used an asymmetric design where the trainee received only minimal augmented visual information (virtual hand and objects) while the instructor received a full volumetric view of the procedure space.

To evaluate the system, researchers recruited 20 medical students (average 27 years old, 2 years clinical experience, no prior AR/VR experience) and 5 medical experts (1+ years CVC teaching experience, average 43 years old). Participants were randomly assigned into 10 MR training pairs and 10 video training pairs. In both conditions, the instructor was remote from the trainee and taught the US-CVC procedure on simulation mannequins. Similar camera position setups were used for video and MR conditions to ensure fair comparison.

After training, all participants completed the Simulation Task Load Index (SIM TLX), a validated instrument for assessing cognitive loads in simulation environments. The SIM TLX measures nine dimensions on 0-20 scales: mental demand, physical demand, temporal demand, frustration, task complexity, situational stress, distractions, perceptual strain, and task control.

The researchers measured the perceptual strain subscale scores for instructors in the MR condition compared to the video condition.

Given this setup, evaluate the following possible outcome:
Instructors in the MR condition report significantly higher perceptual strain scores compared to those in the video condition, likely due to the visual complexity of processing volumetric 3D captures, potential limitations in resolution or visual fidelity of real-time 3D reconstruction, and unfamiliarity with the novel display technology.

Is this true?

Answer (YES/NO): NO